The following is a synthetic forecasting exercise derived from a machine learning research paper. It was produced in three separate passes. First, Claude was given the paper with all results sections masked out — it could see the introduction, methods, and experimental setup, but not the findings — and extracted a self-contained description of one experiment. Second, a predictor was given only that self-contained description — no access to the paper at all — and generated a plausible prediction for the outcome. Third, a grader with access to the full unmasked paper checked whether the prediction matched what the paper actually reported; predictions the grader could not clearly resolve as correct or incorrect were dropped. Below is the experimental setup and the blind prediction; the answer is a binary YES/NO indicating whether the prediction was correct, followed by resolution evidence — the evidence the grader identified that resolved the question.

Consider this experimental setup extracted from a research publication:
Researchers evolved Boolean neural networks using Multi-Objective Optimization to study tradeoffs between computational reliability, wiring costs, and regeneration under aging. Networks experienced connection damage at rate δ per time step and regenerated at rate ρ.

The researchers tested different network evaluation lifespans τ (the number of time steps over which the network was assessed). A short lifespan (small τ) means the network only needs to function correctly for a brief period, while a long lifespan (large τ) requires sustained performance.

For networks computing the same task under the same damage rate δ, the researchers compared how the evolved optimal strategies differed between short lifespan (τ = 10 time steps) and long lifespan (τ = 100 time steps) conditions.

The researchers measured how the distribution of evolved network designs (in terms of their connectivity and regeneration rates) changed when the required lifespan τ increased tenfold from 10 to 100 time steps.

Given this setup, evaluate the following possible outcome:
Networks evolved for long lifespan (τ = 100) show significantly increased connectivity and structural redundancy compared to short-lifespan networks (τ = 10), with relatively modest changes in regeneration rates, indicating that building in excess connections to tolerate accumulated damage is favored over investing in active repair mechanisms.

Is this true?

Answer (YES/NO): NO